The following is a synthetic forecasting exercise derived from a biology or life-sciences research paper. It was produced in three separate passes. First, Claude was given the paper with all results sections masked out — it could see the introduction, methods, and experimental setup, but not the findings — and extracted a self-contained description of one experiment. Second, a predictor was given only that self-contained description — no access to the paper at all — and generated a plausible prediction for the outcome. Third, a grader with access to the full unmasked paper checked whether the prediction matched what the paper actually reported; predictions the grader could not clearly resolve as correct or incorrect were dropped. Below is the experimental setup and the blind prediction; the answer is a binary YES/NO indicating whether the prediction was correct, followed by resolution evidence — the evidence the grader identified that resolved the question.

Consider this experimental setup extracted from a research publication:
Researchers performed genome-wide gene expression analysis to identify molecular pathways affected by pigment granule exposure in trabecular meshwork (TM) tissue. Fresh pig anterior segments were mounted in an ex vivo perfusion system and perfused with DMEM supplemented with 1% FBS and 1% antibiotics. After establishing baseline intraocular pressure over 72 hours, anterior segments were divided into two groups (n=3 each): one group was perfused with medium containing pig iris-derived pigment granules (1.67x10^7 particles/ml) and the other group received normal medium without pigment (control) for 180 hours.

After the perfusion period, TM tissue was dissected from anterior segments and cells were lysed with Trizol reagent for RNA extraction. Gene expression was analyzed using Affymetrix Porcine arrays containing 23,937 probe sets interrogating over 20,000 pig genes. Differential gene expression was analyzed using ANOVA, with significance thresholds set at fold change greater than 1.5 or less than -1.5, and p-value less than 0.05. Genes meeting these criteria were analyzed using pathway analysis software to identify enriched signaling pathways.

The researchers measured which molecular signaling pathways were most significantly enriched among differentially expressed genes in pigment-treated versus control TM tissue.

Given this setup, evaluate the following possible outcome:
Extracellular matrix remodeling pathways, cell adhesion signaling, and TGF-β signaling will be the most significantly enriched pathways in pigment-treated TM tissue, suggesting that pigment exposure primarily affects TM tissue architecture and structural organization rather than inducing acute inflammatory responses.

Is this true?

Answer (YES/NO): NO